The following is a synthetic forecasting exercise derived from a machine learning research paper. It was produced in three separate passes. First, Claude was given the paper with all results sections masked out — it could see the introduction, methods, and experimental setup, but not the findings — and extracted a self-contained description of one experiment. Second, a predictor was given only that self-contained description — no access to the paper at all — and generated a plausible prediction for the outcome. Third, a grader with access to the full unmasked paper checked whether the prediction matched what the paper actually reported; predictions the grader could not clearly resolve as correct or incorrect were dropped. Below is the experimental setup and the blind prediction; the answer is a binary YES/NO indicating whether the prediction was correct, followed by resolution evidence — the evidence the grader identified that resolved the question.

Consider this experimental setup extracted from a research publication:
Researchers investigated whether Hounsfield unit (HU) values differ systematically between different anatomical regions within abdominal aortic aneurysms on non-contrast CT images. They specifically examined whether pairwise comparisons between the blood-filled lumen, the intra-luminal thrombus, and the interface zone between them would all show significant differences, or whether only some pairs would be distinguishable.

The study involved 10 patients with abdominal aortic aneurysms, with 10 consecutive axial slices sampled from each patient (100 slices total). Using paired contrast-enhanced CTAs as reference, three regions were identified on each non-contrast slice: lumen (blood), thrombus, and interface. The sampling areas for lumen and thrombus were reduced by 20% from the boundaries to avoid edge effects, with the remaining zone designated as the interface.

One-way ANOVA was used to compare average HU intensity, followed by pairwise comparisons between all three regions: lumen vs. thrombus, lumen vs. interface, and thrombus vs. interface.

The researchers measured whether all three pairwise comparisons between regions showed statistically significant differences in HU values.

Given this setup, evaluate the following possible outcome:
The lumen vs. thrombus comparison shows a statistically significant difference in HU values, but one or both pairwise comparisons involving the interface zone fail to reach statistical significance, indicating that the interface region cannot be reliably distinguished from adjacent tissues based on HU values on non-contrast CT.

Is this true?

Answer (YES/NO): NO